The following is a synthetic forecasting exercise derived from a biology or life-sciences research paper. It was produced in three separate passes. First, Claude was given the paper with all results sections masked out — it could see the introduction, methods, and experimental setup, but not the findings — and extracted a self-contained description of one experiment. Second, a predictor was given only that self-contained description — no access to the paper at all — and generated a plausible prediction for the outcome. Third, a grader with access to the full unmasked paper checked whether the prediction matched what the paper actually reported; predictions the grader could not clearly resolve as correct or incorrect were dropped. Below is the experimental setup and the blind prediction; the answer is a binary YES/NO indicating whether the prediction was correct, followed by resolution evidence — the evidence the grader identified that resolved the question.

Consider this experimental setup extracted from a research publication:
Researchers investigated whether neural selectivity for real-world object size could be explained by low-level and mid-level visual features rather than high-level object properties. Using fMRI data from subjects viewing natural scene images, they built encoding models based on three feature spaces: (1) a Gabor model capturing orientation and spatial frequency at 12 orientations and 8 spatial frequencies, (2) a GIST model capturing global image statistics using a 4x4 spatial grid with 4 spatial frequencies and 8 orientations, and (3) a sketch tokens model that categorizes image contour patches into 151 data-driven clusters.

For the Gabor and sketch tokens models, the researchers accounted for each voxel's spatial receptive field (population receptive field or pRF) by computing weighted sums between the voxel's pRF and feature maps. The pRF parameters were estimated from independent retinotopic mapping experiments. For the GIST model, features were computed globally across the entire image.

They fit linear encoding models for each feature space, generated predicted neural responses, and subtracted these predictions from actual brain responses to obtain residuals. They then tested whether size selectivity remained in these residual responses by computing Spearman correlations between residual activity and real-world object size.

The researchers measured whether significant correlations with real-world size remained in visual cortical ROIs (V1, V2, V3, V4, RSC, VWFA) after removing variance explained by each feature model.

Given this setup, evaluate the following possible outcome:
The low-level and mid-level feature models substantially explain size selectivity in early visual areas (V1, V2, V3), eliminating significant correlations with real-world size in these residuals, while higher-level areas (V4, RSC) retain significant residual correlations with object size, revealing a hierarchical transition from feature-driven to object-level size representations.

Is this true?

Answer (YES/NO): NO